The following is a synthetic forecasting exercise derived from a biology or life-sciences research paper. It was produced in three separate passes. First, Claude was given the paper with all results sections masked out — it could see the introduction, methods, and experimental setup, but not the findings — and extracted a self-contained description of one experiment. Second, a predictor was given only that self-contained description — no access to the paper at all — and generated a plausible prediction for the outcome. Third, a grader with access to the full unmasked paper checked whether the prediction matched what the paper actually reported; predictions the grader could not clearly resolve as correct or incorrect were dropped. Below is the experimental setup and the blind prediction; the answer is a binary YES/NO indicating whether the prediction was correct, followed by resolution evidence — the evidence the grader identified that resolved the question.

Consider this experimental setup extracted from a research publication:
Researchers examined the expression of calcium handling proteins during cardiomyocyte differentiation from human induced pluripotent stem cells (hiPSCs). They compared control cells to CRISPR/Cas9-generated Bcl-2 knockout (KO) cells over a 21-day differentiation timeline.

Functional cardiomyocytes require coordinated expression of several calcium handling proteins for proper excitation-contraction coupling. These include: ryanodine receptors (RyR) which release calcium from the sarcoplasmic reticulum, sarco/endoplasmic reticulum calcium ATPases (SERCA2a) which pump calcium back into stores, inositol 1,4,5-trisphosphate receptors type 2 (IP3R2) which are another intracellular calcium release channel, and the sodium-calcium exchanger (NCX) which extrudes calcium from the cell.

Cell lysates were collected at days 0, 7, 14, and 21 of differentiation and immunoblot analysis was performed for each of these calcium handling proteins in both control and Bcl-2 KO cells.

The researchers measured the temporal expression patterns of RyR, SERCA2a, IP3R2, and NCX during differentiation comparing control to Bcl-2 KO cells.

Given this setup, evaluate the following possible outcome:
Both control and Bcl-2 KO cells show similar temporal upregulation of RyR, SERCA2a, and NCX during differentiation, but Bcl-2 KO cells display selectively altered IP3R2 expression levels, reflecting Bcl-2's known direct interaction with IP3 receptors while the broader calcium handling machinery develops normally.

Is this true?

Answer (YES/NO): NO